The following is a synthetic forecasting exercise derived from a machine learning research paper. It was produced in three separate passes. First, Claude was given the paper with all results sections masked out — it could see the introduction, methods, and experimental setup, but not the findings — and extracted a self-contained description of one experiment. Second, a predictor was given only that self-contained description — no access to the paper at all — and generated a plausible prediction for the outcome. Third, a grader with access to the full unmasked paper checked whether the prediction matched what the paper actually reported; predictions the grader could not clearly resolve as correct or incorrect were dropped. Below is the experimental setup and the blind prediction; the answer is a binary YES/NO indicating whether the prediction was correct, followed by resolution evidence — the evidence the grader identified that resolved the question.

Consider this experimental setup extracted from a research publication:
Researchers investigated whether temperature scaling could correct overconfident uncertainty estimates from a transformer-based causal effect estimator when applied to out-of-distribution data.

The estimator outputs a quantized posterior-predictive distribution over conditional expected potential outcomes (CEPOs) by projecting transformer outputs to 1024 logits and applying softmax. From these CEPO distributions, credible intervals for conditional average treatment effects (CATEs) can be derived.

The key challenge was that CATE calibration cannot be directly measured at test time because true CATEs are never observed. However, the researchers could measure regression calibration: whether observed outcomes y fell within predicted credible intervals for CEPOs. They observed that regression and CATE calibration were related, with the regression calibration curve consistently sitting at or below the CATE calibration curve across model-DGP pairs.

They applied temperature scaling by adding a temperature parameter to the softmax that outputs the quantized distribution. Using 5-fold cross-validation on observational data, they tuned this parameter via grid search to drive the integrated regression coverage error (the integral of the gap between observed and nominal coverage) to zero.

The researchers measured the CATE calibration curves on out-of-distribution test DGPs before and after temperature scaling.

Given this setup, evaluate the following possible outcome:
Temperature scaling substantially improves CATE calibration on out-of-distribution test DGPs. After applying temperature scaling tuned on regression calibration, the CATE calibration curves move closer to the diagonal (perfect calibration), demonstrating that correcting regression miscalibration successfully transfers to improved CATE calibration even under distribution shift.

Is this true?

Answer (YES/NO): YES